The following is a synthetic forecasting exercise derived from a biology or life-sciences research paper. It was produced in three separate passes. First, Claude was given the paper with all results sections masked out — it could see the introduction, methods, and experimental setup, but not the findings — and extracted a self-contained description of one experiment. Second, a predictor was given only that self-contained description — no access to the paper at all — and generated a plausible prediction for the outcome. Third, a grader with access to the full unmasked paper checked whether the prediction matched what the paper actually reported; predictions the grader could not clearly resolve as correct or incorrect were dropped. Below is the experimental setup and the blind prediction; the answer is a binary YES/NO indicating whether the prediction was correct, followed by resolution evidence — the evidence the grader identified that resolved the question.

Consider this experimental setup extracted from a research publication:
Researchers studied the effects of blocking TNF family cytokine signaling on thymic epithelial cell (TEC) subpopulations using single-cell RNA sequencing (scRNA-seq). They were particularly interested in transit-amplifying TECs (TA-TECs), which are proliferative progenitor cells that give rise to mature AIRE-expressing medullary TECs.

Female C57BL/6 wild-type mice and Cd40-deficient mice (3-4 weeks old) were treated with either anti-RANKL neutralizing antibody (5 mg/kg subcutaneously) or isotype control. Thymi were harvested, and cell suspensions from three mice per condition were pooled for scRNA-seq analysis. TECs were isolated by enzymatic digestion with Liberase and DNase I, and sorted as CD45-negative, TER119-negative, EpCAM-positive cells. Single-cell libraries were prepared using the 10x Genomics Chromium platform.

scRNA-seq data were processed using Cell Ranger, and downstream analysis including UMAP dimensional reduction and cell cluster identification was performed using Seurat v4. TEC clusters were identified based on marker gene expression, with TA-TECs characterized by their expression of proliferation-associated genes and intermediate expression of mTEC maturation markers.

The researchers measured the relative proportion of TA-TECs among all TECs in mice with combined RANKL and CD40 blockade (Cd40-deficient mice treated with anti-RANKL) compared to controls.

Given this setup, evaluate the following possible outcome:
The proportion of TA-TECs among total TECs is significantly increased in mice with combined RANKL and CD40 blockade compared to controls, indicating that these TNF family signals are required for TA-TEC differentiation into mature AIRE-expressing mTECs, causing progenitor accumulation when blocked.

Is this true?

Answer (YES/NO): NO